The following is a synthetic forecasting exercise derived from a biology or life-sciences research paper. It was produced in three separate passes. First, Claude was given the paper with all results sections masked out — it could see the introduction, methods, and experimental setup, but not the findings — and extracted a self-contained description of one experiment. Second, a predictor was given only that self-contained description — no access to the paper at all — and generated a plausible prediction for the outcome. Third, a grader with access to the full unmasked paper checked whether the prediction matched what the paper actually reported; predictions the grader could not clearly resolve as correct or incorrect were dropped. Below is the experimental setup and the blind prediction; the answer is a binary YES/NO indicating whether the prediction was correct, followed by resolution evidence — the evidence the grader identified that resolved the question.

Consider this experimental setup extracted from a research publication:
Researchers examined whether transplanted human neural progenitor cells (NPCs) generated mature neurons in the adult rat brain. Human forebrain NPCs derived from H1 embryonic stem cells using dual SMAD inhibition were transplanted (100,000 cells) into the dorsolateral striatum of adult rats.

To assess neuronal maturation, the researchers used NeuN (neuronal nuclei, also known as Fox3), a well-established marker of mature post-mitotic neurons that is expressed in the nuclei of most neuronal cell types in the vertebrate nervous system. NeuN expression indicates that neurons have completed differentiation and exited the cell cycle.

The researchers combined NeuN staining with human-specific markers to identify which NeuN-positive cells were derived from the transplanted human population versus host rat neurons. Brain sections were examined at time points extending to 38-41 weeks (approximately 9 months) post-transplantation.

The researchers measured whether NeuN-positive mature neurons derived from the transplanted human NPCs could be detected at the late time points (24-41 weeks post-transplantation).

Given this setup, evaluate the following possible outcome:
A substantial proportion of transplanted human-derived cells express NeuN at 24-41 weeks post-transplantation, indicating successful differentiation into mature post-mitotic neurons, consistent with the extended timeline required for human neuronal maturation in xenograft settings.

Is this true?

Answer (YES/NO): NO